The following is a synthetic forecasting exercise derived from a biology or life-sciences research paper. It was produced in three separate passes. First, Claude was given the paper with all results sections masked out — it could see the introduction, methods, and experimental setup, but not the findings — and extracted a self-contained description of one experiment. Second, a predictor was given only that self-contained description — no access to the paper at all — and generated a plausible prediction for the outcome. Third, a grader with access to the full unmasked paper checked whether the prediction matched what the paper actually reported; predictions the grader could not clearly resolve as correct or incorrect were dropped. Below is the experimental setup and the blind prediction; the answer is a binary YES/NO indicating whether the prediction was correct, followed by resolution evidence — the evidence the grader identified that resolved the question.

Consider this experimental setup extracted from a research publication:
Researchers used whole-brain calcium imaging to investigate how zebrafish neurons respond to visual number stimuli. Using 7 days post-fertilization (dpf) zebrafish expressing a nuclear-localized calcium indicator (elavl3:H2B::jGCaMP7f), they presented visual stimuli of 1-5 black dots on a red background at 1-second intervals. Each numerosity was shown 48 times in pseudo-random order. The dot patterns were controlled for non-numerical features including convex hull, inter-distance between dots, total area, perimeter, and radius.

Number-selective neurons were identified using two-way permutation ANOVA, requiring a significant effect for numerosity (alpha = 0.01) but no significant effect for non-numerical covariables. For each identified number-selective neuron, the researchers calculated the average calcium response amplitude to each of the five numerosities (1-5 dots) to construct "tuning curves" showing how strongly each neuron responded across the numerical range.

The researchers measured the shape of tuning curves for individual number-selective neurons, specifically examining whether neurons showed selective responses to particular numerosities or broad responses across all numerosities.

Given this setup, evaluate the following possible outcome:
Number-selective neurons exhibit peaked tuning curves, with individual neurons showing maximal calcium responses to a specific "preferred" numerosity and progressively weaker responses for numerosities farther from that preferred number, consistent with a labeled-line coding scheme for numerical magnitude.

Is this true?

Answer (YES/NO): YES